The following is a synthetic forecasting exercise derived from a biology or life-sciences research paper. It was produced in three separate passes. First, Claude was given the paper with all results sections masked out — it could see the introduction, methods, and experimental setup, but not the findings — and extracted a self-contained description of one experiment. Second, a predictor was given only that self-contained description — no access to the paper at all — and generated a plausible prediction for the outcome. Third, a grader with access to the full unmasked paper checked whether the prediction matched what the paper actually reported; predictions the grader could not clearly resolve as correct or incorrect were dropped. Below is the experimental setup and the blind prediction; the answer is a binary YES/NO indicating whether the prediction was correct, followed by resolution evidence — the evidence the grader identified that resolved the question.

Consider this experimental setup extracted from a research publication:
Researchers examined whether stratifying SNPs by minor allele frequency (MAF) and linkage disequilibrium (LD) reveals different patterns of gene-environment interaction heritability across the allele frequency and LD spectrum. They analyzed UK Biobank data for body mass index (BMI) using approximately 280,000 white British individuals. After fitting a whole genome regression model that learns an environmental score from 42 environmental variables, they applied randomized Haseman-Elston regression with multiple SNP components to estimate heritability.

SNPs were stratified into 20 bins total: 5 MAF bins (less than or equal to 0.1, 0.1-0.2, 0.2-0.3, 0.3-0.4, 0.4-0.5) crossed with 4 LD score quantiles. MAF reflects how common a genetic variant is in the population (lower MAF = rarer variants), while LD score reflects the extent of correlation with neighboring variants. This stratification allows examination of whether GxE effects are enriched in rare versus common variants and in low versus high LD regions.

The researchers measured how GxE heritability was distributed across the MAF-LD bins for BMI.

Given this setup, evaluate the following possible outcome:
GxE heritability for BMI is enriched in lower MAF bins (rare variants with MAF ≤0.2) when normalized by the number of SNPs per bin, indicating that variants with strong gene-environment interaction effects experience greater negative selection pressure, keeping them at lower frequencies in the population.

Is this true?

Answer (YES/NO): NO